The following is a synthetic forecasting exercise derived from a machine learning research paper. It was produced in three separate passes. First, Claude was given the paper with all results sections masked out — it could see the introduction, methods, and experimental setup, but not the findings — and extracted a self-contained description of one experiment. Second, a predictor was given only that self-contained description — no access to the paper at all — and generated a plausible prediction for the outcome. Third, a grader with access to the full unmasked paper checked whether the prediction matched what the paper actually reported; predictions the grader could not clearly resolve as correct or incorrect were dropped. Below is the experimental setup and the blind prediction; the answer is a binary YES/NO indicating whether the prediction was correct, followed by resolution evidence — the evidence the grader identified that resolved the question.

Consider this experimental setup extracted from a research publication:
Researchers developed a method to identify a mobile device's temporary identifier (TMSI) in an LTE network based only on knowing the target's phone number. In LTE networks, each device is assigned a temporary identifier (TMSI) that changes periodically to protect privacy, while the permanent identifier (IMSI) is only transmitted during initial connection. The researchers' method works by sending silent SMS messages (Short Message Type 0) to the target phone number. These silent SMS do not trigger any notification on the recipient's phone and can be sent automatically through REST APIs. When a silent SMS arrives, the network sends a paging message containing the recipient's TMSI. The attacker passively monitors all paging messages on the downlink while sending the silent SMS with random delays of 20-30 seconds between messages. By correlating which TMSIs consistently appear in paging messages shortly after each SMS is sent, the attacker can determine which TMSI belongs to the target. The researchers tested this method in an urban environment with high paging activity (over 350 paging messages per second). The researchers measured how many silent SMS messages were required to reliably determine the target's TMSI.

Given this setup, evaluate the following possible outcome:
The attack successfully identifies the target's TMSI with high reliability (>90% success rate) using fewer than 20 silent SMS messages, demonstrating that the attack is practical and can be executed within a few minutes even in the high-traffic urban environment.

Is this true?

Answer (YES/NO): NO